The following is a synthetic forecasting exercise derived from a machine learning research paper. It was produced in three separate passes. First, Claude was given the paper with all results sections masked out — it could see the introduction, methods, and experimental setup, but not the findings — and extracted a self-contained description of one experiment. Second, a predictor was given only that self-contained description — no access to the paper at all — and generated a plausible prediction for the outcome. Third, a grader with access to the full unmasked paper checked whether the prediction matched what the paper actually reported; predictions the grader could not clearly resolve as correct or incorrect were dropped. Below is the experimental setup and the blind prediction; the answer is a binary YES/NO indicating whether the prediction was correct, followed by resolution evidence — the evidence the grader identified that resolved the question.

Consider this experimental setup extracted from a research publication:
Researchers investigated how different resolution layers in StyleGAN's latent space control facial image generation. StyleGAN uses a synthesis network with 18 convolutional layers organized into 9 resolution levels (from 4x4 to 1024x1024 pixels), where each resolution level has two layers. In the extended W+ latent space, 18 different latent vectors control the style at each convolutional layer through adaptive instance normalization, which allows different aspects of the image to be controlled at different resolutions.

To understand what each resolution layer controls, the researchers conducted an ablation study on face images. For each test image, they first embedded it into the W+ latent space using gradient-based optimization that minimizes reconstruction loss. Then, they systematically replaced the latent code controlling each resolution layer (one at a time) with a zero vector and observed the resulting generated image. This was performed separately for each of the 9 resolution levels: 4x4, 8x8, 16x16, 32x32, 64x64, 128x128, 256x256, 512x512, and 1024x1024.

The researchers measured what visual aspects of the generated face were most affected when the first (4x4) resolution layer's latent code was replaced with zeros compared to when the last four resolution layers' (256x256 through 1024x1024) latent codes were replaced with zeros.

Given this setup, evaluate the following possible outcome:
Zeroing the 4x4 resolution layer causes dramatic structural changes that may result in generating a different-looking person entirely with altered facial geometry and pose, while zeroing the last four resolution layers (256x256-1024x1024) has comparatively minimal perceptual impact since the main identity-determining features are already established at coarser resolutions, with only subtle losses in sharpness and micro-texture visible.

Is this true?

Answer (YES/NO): NO